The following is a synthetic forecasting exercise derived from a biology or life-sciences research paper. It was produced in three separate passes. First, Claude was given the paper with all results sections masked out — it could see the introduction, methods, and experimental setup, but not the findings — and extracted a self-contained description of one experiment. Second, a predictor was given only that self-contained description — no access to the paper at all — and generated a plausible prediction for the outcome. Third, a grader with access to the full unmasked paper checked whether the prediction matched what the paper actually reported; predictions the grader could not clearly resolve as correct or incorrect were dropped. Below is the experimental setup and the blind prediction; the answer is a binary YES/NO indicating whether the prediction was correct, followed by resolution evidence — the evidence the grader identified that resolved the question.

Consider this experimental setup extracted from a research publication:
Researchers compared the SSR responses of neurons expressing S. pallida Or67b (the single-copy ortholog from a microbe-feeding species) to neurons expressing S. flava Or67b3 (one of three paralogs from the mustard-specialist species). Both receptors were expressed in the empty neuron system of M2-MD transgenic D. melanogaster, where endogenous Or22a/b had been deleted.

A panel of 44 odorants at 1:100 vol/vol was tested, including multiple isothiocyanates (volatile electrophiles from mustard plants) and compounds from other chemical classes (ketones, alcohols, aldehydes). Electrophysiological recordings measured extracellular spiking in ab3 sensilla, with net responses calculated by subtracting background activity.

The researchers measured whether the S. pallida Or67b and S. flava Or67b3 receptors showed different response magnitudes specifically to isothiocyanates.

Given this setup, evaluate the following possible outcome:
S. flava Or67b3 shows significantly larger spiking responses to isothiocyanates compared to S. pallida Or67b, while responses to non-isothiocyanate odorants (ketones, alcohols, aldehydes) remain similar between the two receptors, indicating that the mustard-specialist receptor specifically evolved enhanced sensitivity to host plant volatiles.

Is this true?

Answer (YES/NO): NO